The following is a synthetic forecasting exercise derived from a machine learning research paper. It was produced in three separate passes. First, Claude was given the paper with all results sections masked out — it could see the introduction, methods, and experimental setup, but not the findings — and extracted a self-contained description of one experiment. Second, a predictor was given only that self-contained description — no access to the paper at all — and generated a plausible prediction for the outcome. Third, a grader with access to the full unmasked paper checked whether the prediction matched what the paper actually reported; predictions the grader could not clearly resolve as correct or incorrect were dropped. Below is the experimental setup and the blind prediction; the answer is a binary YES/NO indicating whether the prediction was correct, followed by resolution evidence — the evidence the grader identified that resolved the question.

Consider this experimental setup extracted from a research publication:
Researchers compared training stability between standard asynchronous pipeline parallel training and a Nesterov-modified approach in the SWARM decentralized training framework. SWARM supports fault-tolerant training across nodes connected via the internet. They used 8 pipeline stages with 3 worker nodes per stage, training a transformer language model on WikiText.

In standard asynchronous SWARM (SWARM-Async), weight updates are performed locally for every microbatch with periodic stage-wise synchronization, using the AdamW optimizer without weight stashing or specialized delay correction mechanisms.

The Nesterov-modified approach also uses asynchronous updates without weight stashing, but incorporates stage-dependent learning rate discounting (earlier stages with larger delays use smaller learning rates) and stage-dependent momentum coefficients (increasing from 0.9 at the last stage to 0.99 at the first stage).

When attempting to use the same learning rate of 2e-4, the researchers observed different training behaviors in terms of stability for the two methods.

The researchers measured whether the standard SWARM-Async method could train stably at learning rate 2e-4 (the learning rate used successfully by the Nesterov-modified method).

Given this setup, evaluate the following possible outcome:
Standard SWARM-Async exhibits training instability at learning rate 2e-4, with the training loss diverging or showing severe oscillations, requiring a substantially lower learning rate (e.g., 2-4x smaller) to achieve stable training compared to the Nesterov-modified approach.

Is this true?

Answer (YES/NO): YES